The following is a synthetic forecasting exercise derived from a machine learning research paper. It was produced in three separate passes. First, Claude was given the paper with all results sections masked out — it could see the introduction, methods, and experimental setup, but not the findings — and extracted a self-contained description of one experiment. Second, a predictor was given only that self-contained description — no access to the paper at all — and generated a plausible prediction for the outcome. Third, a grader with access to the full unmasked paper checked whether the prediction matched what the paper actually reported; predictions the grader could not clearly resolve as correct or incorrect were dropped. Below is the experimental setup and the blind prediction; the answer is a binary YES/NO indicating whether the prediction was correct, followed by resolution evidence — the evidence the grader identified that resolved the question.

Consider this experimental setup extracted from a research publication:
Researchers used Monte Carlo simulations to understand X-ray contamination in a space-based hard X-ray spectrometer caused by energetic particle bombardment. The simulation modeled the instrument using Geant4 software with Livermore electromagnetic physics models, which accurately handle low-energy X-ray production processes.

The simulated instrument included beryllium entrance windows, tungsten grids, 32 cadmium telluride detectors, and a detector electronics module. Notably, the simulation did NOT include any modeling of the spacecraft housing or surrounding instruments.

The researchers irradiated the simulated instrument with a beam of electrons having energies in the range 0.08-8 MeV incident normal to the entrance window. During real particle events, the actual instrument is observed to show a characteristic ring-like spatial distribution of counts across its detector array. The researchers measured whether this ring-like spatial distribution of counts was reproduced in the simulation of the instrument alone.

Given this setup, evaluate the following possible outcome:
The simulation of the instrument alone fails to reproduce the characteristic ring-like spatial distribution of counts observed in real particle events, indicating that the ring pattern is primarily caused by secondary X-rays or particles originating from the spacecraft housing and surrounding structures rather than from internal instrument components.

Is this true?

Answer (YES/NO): YES